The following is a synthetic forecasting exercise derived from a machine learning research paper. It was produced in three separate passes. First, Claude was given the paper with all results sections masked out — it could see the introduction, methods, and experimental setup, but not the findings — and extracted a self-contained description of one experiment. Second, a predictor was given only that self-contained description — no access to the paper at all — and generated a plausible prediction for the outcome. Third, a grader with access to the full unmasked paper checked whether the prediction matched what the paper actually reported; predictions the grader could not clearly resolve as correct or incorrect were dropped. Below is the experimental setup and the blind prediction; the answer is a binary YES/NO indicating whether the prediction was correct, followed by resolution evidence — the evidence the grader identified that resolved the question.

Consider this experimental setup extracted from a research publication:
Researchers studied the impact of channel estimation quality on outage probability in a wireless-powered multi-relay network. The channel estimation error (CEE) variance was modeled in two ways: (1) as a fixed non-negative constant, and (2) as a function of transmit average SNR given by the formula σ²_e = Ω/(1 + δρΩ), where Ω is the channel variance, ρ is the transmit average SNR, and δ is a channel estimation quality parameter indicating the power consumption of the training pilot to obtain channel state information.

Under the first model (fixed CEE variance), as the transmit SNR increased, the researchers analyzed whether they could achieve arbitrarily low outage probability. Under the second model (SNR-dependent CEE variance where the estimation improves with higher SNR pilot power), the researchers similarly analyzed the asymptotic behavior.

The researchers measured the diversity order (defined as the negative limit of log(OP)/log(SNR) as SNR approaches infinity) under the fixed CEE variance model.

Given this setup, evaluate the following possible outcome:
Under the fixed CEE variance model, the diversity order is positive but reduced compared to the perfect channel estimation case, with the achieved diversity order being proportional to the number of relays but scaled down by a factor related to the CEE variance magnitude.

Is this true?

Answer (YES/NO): NO